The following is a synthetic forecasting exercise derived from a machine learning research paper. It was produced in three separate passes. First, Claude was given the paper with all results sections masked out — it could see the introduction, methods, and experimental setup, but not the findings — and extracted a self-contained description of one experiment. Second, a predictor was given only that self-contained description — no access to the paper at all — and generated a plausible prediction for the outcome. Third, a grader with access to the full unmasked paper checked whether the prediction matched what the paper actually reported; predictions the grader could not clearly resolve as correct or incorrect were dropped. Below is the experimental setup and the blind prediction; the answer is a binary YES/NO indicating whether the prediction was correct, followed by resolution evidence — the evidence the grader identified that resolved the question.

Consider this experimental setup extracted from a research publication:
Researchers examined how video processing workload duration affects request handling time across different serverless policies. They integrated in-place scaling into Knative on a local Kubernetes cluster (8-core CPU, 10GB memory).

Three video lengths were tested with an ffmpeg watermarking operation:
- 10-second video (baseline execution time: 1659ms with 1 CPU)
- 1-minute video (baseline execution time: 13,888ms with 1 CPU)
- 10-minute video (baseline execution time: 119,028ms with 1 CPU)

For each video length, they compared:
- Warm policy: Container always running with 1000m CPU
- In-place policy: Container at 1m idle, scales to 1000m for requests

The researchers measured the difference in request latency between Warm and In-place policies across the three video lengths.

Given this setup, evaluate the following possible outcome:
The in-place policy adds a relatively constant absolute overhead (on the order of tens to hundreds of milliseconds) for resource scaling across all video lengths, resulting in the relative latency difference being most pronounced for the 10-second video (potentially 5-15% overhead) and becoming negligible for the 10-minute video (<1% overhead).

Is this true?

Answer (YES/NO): NO